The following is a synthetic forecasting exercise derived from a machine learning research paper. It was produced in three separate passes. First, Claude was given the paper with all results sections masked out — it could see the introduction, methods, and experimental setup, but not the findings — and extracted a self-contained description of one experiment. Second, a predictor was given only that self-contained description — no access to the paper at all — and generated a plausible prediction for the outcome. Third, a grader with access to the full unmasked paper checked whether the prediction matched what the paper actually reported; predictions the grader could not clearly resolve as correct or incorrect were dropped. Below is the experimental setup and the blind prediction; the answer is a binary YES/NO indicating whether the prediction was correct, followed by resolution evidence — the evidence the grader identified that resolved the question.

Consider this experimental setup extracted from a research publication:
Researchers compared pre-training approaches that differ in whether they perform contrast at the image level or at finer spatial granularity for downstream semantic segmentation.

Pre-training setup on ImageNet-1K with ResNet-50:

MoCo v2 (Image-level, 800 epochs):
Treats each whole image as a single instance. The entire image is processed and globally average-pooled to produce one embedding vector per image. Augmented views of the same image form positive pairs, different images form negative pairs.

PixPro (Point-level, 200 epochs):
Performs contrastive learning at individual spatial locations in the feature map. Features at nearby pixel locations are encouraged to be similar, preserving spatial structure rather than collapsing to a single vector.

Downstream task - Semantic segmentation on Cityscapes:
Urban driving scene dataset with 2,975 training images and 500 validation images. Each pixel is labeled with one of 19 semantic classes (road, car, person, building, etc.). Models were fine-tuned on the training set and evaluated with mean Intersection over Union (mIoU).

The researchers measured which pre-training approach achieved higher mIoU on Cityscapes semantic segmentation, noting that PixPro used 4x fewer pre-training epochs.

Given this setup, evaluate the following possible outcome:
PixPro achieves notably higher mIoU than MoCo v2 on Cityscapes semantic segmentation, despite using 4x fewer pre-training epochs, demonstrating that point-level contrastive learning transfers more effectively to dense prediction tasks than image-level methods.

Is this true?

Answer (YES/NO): NO